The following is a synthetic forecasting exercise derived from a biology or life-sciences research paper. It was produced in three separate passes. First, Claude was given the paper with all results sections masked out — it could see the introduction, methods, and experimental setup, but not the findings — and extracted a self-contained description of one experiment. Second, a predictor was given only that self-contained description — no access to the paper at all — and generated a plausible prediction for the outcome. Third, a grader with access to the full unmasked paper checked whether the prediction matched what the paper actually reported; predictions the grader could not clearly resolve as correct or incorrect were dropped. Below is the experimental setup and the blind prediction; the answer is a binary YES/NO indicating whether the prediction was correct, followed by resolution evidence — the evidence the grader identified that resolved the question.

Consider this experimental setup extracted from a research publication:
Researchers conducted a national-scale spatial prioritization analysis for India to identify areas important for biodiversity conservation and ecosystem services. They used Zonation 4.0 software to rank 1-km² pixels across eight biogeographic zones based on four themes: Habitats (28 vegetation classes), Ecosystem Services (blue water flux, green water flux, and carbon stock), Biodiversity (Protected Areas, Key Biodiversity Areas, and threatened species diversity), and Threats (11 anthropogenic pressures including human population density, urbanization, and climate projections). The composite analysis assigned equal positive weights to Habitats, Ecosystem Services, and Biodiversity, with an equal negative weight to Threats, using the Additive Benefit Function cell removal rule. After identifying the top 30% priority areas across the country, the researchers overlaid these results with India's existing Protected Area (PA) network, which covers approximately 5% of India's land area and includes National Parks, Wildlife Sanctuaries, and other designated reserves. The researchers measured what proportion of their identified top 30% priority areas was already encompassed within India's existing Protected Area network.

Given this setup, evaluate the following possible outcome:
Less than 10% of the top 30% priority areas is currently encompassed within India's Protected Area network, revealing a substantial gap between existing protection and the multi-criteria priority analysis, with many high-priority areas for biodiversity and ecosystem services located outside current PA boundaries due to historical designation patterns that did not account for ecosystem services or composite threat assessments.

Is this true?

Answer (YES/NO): NO